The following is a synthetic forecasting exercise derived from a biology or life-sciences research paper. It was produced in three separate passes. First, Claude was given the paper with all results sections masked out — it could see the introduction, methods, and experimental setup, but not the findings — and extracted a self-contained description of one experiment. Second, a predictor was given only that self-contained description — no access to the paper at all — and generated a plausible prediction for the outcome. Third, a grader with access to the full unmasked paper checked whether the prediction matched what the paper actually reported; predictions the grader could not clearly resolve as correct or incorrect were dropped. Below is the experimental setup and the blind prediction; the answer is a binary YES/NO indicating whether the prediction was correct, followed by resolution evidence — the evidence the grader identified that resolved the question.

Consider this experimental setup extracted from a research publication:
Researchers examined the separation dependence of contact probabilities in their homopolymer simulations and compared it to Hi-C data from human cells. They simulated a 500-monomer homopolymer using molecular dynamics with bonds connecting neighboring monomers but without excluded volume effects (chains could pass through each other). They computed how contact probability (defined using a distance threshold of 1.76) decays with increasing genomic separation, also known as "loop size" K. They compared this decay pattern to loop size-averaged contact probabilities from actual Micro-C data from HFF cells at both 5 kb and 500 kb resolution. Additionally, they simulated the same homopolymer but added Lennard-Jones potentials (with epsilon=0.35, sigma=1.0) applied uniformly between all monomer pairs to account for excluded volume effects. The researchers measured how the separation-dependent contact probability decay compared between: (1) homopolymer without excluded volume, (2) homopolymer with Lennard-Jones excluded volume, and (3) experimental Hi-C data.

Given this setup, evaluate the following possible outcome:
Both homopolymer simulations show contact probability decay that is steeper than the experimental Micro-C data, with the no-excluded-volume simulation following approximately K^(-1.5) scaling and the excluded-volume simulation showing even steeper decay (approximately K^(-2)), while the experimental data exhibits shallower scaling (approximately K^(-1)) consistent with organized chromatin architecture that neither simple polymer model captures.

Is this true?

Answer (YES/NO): NO